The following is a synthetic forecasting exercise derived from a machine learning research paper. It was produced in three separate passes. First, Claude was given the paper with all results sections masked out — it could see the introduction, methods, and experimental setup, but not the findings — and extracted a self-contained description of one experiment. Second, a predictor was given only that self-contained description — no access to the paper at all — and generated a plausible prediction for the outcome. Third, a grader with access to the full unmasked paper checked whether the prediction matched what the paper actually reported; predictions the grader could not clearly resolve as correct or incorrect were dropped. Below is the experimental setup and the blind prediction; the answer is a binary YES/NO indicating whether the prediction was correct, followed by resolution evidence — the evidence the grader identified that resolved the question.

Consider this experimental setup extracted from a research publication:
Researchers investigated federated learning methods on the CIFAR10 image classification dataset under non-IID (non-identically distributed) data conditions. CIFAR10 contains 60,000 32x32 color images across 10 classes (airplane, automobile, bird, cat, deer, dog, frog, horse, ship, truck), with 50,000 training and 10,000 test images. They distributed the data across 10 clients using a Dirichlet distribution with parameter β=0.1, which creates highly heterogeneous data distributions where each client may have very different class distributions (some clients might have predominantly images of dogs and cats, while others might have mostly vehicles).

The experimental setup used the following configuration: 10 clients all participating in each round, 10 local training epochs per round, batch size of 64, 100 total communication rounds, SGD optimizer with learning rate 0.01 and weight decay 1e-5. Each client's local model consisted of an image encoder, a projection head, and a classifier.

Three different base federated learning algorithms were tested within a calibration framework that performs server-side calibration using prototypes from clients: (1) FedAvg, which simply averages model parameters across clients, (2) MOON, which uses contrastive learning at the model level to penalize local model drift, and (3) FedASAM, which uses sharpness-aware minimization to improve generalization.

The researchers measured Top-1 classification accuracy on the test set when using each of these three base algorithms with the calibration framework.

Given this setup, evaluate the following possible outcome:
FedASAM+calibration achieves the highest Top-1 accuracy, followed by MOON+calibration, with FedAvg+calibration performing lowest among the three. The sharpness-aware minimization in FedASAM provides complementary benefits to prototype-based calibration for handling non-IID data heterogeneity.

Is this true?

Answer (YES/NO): NO